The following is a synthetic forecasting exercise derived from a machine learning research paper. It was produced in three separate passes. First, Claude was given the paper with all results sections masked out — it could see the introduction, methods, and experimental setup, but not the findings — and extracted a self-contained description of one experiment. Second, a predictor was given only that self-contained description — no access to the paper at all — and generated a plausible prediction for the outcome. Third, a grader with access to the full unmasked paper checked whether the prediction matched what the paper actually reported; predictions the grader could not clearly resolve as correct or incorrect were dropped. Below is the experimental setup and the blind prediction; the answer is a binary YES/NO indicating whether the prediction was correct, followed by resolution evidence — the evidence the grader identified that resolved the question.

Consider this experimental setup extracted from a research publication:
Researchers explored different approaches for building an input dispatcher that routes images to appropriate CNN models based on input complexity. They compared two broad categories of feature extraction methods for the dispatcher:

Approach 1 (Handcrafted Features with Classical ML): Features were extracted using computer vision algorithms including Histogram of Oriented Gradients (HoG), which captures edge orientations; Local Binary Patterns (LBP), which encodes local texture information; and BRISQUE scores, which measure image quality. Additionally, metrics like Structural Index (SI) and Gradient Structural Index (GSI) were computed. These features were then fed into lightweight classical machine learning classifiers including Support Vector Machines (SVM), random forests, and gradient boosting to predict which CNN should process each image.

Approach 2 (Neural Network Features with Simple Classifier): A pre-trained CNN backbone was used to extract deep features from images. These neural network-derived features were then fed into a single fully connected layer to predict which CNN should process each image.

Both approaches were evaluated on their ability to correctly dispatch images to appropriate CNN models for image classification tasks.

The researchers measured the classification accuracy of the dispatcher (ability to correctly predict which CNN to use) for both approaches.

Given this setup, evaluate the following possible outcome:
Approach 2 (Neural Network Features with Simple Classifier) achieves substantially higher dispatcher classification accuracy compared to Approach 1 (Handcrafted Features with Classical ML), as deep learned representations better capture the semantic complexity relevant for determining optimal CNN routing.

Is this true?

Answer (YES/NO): YES